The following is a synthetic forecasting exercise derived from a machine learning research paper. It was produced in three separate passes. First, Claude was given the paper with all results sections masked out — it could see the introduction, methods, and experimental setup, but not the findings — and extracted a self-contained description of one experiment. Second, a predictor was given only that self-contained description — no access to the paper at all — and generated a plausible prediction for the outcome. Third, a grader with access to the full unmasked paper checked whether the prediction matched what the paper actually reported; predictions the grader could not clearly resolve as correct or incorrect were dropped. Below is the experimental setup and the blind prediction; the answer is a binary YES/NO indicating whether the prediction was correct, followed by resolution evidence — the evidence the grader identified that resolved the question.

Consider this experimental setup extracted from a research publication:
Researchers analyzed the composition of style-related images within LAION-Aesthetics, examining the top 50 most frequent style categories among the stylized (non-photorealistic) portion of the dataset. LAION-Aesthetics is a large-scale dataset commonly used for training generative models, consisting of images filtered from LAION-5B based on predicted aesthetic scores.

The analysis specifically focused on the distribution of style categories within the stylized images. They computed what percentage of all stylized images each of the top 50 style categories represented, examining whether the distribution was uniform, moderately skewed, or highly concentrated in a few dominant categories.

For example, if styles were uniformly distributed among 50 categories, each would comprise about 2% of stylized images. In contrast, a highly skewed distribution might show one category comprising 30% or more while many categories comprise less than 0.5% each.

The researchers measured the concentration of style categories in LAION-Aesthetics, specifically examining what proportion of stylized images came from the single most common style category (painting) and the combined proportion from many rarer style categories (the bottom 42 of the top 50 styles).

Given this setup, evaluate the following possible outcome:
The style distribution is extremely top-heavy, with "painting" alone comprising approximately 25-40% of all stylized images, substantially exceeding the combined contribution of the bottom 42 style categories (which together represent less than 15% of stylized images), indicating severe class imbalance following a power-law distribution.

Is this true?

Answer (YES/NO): NO